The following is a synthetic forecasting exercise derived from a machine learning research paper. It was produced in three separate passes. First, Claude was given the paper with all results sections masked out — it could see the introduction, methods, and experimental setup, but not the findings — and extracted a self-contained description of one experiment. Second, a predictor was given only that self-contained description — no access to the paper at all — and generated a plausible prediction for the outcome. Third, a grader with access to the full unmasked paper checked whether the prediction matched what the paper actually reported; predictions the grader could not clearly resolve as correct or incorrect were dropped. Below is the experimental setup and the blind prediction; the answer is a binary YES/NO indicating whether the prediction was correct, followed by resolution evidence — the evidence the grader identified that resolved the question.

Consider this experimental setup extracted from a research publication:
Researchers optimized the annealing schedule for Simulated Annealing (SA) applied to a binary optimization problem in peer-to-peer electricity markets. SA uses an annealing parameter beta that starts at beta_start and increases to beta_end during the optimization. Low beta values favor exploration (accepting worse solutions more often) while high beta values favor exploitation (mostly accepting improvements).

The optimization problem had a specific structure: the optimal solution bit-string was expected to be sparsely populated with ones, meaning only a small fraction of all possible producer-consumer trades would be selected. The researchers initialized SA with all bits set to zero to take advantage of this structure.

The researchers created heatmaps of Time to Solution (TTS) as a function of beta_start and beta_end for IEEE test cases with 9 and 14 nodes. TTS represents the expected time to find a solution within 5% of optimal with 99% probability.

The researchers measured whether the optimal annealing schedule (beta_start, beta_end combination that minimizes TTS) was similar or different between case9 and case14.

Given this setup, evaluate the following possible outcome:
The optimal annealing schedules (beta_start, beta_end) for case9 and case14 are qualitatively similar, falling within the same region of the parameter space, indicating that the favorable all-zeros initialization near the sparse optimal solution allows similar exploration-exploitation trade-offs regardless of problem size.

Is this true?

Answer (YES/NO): YES